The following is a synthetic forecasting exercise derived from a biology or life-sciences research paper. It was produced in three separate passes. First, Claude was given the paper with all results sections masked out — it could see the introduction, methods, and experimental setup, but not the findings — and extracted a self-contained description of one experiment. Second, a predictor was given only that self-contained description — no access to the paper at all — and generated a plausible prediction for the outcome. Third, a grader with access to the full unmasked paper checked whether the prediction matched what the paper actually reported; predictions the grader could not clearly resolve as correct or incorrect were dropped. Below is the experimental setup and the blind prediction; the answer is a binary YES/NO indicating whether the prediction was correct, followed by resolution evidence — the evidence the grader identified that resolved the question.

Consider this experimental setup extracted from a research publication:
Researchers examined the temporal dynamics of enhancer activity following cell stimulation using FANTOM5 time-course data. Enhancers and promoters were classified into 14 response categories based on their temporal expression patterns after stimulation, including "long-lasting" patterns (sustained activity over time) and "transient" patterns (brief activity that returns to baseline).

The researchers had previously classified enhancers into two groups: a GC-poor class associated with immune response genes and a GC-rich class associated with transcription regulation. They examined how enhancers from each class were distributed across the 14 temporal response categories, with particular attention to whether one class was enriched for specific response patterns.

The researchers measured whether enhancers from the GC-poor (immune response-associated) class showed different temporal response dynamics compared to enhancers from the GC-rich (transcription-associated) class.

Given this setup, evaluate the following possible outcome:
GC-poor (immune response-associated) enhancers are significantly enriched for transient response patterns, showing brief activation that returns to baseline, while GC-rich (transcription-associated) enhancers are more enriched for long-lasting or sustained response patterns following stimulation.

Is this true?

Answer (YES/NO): NO